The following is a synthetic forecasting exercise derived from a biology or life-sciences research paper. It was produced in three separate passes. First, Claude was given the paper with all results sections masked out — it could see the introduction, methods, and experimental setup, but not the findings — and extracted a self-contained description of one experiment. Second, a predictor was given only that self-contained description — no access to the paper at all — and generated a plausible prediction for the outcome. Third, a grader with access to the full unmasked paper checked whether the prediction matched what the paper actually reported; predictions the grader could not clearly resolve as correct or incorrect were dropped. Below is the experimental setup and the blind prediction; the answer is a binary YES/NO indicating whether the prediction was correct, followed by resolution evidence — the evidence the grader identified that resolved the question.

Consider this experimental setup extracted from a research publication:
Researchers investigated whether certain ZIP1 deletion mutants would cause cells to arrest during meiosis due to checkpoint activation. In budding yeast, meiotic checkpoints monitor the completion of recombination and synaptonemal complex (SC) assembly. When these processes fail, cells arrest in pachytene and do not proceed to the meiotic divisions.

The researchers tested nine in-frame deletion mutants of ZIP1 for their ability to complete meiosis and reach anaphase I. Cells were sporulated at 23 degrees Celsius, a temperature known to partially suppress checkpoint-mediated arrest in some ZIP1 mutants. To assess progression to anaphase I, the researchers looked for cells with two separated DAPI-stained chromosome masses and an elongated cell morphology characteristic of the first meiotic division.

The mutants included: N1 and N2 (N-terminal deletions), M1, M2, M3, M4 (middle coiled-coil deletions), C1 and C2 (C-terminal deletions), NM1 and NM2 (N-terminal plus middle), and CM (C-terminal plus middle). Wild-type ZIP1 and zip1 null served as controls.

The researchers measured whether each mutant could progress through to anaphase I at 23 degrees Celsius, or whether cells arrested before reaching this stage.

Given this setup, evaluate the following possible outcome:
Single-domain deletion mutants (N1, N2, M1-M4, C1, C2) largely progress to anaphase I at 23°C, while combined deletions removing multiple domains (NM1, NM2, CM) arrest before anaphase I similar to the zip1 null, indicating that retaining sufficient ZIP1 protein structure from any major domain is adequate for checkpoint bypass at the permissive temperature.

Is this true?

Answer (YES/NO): NO